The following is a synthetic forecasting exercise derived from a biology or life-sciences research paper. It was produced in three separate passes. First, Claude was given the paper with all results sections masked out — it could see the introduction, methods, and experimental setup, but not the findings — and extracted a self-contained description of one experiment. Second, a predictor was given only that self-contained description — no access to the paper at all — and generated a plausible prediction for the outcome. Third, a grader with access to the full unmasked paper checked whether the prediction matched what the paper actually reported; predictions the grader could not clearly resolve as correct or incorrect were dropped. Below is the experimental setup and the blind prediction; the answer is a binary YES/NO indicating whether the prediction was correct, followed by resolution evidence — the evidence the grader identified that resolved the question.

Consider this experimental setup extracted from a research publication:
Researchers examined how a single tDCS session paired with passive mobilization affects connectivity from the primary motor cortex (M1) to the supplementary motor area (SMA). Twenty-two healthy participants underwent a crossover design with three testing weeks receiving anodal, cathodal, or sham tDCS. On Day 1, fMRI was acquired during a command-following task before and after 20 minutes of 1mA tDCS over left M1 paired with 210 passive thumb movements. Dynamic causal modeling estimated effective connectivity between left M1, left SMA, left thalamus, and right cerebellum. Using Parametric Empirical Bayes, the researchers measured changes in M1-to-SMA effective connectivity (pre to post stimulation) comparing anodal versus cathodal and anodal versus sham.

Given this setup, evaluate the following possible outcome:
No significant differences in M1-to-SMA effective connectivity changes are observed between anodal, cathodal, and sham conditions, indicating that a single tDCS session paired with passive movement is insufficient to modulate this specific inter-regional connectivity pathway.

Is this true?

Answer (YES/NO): NO